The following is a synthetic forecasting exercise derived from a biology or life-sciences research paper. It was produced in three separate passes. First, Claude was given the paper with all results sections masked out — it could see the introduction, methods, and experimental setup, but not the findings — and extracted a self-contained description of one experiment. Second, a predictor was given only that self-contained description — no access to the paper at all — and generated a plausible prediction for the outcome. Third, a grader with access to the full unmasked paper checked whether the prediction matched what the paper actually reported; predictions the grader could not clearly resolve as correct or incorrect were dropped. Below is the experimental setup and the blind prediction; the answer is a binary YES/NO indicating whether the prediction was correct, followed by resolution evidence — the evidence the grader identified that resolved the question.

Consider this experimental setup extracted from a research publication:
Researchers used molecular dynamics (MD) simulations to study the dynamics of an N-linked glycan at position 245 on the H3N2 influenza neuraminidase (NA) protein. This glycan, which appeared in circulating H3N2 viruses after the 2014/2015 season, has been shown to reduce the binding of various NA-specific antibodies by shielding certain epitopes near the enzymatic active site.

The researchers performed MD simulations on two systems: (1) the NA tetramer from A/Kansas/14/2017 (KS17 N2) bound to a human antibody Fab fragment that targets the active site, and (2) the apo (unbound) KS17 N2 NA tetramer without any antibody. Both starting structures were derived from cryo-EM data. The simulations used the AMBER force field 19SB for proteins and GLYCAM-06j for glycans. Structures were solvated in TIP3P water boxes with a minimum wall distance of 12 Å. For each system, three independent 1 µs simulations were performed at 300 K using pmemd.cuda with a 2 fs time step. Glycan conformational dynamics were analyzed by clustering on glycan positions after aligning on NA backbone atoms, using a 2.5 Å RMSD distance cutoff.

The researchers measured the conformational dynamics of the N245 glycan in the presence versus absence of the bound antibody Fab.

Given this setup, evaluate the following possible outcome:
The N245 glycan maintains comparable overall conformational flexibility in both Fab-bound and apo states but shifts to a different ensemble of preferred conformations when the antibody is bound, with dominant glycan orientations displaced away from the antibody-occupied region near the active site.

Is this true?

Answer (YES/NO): NO